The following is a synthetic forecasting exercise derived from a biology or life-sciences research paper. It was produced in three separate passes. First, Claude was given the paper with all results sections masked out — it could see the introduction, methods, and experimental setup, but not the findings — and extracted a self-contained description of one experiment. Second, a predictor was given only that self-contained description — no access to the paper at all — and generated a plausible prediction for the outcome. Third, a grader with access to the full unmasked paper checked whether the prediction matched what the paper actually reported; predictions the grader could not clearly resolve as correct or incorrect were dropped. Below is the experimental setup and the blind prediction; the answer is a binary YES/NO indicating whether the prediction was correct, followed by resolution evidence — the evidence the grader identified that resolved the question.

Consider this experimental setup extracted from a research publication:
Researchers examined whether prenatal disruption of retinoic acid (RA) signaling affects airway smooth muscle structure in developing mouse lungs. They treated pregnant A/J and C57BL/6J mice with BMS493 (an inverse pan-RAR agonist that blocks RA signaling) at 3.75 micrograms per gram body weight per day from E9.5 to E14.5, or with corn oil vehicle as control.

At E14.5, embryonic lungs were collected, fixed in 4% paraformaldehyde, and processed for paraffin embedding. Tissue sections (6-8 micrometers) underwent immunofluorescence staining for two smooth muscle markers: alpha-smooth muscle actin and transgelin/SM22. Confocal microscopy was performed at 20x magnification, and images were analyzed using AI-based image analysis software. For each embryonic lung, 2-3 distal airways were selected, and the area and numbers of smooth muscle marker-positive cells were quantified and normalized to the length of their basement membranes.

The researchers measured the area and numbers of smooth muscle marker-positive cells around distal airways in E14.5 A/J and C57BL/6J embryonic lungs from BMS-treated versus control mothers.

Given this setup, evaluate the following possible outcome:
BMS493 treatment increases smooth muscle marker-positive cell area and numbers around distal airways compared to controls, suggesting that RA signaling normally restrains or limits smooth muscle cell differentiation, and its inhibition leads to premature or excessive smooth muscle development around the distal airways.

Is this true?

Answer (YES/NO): NO